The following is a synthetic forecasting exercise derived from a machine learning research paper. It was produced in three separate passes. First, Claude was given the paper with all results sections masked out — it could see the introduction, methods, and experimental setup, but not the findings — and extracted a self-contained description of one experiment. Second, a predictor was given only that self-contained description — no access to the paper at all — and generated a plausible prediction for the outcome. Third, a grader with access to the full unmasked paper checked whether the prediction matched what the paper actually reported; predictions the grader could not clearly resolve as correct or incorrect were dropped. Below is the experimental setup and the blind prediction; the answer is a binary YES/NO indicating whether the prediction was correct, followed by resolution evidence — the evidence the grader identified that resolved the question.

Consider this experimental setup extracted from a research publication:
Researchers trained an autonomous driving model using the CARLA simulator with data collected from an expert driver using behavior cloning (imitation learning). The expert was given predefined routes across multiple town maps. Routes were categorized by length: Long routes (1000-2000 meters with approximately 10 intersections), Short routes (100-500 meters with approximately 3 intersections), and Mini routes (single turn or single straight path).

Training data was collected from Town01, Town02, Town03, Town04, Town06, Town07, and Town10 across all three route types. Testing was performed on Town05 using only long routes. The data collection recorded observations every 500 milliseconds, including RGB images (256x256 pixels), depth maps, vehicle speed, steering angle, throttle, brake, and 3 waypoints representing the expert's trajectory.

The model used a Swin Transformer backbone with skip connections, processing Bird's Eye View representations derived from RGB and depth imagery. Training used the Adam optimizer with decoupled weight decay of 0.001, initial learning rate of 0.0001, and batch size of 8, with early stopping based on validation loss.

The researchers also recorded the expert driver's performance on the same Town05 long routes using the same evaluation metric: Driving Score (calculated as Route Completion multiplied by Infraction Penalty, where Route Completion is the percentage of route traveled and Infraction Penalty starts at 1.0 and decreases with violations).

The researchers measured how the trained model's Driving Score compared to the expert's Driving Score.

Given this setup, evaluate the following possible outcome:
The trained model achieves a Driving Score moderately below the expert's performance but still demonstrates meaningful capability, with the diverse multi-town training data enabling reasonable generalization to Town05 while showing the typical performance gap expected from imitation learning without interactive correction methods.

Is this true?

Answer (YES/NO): YES